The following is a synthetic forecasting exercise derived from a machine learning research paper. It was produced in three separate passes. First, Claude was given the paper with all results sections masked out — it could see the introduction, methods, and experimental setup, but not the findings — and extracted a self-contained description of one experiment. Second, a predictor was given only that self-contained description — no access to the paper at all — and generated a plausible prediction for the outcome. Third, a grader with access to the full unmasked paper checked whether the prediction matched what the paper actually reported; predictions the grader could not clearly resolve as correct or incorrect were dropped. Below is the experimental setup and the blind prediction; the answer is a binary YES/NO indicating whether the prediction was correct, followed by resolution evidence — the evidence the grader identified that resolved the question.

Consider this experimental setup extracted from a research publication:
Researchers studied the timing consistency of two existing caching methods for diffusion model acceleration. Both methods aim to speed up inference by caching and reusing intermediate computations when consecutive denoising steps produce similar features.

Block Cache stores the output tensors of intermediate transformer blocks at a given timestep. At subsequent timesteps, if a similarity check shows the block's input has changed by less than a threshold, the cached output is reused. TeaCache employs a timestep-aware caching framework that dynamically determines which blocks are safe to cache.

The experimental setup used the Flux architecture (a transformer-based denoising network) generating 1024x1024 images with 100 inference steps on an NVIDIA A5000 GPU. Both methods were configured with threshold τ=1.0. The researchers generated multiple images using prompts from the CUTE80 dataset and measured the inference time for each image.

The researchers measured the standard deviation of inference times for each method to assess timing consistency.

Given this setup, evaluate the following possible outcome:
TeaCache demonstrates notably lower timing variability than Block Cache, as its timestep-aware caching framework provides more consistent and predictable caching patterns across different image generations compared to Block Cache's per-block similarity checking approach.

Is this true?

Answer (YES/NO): YES